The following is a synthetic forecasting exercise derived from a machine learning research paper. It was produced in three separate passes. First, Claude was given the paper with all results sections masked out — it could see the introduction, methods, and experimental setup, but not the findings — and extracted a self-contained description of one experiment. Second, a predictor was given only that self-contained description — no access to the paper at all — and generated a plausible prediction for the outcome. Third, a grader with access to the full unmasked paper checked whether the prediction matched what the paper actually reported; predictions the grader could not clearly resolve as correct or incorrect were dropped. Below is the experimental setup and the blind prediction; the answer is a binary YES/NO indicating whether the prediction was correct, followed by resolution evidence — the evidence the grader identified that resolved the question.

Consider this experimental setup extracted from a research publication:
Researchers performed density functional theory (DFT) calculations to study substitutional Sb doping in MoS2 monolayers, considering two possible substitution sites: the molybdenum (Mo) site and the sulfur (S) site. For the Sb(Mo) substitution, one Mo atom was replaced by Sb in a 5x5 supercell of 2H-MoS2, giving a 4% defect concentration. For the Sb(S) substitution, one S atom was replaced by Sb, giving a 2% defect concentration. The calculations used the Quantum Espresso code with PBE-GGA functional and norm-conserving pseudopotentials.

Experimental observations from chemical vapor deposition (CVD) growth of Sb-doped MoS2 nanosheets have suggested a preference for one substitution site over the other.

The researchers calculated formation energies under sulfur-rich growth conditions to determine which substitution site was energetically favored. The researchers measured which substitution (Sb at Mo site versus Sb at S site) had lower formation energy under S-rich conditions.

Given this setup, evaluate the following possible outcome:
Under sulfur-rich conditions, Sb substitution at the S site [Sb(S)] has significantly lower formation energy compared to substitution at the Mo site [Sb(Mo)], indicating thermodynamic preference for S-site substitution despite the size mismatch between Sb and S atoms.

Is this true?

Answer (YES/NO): NO